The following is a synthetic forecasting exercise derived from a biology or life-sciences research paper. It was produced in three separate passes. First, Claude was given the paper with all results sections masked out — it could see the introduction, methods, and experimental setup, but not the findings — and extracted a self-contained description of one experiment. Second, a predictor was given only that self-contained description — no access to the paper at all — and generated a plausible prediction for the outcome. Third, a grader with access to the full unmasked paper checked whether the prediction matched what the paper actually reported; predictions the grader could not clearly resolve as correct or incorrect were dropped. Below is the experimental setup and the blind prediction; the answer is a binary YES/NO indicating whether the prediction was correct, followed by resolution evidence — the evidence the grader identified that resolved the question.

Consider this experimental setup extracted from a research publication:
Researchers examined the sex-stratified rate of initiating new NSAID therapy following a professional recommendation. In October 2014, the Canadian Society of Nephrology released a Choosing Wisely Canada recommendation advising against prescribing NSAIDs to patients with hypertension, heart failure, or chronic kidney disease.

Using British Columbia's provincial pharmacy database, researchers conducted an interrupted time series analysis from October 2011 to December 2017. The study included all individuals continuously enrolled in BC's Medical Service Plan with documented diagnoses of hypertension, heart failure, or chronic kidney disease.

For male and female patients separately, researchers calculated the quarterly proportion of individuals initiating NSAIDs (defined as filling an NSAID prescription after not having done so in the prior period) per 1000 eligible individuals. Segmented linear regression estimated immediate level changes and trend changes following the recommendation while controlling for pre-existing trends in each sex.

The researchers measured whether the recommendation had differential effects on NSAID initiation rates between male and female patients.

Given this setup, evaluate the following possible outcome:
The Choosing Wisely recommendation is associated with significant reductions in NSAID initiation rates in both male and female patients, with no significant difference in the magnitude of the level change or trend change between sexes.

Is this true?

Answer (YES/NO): NO